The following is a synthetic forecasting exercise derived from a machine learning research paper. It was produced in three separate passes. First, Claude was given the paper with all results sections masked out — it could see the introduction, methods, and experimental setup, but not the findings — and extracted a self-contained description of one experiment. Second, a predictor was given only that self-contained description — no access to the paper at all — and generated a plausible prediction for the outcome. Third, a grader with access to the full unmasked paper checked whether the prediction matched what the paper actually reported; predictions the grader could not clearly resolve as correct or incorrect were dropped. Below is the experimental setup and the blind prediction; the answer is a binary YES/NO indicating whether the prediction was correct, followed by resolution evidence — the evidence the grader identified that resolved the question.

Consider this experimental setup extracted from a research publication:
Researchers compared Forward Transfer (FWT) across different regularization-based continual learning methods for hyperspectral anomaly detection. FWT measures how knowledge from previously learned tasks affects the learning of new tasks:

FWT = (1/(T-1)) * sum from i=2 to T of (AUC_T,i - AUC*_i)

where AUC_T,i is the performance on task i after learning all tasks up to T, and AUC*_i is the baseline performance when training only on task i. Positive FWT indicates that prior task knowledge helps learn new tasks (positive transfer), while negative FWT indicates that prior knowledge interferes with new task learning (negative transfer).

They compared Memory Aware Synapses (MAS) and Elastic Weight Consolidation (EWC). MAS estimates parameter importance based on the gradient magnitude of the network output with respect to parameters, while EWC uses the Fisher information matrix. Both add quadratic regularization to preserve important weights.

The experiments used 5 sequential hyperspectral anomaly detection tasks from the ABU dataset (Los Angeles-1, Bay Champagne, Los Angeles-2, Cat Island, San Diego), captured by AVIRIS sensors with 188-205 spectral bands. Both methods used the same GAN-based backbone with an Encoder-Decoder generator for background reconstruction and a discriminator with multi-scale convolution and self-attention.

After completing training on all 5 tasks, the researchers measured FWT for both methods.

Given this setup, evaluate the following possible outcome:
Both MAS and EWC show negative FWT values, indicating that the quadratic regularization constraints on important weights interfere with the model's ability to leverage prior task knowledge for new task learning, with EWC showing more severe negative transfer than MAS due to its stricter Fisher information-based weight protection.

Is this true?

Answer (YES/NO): YES